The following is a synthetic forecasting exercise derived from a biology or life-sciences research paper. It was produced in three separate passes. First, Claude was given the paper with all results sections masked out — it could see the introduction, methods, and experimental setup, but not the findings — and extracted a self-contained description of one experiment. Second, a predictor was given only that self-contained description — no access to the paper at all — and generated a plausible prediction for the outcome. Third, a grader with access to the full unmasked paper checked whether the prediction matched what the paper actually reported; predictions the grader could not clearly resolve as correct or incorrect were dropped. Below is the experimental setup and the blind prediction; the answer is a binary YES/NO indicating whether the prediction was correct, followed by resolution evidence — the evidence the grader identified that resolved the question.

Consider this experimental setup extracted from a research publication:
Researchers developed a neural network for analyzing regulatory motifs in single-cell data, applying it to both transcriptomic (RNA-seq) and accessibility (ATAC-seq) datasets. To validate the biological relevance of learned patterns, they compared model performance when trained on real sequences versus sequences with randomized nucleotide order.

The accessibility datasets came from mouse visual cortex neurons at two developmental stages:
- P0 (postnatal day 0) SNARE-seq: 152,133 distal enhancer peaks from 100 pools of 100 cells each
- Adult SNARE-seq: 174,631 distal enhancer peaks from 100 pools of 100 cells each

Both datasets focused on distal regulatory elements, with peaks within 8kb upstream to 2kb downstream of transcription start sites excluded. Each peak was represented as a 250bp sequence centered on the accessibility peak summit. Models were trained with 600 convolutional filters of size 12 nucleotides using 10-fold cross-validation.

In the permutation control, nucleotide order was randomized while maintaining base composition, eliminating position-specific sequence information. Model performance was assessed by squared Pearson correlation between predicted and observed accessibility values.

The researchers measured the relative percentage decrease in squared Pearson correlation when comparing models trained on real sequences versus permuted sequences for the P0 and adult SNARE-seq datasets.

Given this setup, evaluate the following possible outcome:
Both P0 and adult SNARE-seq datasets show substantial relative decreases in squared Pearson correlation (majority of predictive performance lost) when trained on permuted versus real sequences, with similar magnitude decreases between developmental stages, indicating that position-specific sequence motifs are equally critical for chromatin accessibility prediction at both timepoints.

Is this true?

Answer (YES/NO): YES